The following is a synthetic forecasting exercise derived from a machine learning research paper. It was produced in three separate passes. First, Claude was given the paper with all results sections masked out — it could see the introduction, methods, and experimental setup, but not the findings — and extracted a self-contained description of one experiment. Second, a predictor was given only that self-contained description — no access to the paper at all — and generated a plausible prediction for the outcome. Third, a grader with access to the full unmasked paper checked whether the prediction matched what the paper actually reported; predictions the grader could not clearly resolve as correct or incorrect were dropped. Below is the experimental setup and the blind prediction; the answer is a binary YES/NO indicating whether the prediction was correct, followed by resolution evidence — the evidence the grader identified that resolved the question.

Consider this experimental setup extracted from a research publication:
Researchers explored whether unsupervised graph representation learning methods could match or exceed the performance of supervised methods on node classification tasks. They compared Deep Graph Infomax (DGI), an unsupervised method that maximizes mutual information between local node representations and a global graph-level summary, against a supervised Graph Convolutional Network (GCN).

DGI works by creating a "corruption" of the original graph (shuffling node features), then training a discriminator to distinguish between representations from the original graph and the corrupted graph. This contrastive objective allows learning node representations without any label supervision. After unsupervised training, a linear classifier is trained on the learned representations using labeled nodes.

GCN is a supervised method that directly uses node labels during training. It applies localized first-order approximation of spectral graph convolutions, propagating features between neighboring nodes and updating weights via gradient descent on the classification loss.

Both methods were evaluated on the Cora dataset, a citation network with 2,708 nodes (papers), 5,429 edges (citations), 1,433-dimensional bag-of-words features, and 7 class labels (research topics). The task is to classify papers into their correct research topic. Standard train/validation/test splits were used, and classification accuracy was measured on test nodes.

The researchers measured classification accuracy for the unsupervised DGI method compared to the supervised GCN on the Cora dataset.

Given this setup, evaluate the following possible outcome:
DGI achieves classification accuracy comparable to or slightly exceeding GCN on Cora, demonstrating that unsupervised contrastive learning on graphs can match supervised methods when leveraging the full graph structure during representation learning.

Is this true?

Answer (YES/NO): YES